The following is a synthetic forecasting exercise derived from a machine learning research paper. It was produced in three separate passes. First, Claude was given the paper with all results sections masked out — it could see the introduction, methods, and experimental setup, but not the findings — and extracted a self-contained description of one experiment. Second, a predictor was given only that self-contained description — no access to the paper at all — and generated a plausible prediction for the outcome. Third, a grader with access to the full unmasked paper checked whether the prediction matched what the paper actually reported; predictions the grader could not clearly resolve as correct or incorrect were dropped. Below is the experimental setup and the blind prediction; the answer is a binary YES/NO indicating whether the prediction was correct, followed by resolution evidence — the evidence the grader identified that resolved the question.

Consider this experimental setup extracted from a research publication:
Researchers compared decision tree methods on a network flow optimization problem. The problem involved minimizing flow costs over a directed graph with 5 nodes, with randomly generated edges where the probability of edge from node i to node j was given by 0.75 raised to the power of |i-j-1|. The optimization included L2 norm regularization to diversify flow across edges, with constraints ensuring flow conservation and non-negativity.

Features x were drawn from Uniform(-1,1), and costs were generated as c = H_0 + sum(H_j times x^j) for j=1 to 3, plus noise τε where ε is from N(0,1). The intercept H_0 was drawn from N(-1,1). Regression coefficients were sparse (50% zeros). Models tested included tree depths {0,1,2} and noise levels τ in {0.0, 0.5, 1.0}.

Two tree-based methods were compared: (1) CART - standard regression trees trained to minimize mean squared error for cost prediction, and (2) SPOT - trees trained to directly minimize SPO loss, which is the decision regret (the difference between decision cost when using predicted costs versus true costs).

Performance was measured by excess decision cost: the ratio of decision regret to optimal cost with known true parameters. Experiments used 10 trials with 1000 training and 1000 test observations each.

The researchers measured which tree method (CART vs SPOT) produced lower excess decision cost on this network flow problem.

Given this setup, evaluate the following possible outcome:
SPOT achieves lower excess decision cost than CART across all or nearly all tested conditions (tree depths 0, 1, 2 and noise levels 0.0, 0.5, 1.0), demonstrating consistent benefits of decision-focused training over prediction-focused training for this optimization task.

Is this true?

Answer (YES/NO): YES